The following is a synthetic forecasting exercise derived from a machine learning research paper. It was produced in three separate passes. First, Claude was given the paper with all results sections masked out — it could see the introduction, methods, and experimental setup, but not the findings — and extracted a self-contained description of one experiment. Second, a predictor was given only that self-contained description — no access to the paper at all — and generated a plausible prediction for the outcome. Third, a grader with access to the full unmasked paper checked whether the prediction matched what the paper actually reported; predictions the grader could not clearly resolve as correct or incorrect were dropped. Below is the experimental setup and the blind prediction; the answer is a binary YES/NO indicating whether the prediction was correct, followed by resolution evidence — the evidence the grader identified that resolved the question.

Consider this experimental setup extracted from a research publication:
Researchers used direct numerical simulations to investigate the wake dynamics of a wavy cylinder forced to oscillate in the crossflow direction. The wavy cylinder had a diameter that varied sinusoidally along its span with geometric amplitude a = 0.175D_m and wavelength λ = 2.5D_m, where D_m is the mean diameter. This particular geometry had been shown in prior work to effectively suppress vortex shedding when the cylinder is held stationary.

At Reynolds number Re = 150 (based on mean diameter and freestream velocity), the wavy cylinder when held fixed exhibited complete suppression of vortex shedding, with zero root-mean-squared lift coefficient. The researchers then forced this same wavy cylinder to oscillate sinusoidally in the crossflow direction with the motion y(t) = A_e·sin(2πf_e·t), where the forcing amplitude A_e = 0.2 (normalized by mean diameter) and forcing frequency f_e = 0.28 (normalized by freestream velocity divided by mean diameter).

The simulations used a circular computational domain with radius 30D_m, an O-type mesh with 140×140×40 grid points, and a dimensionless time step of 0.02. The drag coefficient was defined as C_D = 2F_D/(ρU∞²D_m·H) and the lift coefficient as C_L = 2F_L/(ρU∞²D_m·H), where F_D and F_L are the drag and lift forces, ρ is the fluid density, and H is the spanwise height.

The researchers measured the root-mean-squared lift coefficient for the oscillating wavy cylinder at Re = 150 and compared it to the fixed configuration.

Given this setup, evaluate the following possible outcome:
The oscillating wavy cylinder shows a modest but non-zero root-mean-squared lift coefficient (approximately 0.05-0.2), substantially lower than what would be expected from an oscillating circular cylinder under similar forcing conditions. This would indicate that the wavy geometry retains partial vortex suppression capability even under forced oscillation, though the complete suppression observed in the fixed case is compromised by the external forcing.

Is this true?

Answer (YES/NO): NO